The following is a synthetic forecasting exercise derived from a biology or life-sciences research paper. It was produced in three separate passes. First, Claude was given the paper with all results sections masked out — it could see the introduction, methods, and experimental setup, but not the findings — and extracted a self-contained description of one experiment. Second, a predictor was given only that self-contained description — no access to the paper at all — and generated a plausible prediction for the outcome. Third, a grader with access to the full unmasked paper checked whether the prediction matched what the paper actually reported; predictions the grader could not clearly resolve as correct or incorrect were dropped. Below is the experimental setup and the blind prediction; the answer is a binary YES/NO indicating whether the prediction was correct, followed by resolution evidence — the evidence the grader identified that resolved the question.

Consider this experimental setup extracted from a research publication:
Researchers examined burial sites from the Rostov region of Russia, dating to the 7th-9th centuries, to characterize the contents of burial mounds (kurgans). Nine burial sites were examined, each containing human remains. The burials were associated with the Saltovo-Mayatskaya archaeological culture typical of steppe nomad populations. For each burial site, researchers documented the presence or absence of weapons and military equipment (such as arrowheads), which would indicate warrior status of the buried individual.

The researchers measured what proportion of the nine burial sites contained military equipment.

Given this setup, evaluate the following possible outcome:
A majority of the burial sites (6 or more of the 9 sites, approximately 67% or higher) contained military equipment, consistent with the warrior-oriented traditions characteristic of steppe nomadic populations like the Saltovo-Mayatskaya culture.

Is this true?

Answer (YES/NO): NO